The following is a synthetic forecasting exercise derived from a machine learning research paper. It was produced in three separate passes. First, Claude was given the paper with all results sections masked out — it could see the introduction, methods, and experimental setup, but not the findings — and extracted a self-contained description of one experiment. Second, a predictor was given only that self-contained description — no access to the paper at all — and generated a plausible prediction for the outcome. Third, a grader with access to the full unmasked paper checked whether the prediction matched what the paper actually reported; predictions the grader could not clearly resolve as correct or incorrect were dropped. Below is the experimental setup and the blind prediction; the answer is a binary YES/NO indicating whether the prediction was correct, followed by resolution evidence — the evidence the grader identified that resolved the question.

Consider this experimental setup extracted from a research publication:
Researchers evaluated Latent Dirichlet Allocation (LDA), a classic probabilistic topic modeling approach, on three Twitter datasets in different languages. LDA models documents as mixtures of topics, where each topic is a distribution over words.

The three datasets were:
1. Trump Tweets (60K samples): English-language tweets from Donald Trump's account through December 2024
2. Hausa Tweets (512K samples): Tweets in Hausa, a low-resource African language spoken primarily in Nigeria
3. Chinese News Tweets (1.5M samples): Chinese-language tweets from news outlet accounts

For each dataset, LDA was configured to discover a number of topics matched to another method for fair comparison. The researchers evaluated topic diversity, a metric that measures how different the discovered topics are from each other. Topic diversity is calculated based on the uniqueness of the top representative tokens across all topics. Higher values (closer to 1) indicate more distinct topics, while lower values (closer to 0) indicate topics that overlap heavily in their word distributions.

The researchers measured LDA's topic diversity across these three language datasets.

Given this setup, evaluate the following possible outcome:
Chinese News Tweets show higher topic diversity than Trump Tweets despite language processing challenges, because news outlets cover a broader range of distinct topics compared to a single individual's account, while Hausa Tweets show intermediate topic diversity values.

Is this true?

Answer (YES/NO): NO